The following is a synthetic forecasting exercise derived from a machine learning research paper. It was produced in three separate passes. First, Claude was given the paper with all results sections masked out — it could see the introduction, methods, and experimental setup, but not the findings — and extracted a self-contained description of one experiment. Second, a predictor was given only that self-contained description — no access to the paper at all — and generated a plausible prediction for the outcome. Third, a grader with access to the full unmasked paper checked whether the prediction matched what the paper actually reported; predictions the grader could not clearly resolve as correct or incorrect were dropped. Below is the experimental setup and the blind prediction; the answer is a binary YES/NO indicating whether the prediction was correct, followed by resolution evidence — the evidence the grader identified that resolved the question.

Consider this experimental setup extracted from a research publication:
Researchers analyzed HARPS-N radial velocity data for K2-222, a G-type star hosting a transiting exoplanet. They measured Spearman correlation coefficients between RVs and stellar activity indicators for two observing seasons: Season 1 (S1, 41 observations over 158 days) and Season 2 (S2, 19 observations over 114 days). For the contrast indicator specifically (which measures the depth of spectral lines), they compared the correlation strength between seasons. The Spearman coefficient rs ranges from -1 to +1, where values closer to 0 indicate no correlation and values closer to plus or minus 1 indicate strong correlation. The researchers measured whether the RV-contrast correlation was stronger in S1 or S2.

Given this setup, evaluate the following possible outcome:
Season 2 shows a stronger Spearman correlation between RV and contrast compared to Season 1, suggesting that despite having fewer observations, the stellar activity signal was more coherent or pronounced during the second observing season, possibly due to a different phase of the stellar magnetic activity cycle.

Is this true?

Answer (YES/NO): YES